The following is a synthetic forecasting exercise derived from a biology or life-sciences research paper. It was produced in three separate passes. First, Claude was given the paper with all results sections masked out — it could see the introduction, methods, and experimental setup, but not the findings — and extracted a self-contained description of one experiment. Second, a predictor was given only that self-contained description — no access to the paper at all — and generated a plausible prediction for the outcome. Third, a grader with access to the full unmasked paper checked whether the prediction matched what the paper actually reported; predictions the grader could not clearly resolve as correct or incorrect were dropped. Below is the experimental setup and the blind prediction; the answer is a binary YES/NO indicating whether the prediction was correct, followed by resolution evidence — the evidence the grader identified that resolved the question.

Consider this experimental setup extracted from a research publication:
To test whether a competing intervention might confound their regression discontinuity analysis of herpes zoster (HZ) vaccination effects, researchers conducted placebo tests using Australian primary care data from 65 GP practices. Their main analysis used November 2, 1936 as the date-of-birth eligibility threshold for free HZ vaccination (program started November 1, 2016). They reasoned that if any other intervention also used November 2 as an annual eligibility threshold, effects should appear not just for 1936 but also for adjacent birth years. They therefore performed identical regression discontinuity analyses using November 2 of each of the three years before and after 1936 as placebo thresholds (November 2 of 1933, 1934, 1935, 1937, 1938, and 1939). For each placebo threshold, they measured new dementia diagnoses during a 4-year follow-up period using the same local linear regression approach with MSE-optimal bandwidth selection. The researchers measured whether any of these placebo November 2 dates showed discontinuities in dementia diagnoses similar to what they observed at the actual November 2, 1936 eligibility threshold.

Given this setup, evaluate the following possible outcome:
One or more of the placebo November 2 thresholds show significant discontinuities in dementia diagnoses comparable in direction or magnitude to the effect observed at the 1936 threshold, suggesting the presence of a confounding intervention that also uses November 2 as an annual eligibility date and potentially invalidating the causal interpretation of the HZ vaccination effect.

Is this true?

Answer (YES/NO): NO